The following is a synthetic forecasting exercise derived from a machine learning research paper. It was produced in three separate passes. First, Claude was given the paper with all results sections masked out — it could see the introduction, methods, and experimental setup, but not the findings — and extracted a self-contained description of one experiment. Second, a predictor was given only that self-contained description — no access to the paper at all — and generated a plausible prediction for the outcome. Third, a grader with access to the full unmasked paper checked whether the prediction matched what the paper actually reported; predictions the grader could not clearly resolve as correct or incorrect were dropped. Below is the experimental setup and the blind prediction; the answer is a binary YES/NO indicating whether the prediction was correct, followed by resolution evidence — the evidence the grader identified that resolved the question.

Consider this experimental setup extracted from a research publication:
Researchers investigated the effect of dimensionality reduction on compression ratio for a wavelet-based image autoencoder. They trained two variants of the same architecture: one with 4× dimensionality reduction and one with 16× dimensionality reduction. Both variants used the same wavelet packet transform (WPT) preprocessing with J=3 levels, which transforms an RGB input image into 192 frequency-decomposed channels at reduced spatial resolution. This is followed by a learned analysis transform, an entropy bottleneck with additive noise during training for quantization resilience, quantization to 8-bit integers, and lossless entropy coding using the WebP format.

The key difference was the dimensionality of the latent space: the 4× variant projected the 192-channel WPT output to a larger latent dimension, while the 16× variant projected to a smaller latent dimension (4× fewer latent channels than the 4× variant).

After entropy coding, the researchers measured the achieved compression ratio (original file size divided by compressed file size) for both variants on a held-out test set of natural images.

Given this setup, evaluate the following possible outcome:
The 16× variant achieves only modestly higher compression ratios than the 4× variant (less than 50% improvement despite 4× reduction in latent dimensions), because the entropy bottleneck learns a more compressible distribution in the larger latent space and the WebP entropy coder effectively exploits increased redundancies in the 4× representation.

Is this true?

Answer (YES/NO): NO